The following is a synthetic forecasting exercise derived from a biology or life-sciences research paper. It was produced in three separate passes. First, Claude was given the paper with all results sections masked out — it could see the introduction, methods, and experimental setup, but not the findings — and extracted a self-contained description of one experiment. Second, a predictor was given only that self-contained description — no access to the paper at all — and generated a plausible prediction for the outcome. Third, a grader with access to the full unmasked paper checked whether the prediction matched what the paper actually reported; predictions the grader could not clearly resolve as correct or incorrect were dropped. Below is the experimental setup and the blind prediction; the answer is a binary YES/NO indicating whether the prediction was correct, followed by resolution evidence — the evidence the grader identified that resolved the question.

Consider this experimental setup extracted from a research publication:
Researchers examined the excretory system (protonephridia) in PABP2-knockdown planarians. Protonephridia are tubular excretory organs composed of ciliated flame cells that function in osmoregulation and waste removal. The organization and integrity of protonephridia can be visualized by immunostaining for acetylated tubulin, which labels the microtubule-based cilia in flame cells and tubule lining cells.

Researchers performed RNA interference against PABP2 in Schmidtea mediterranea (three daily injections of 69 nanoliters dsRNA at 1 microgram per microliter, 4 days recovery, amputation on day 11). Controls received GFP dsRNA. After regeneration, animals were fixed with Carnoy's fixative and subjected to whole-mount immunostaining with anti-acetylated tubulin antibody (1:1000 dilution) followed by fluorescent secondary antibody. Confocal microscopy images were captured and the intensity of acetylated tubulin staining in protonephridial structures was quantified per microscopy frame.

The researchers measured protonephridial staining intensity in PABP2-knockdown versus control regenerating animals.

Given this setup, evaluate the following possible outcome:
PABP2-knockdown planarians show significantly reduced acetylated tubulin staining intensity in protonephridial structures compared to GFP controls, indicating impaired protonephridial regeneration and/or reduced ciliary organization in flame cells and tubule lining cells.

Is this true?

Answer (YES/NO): NO